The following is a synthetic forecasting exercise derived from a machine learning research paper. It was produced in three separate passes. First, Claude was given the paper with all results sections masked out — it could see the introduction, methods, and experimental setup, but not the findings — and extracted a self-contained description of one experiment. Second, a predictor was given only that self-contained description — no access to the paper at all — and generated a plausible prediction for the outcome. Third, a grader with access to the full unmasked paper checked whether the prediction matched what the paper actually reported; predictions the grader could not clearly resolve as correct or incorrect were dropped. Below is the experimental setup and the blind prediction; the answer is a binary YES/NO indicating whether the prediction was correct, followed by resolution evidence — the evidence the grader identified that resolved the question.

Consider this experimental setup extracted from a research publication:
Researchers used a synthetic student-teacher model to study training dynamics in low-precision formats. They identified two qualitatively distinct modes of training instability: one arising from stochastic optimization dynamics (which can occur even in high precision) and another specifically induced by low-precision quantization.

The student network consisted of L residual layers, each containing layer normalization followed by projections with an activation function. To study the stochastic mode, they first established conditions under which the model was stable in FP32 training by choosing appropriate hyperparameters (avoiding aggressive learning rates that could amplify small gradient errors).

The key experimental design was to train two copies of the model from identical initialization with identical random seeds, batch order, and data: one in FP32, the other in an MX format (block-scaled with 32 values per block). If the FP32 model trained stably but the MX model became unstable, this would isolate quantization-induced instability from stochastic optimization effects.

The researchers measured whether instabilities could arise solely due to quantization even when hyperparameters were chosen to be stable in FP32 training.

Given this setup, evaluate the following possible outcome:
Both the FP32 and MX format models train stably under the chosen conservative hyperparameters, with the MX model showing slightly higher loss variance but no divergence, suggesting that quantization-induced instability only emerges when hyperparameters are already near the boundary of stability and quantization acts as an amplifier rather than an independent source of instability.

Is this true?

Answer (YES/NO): NO